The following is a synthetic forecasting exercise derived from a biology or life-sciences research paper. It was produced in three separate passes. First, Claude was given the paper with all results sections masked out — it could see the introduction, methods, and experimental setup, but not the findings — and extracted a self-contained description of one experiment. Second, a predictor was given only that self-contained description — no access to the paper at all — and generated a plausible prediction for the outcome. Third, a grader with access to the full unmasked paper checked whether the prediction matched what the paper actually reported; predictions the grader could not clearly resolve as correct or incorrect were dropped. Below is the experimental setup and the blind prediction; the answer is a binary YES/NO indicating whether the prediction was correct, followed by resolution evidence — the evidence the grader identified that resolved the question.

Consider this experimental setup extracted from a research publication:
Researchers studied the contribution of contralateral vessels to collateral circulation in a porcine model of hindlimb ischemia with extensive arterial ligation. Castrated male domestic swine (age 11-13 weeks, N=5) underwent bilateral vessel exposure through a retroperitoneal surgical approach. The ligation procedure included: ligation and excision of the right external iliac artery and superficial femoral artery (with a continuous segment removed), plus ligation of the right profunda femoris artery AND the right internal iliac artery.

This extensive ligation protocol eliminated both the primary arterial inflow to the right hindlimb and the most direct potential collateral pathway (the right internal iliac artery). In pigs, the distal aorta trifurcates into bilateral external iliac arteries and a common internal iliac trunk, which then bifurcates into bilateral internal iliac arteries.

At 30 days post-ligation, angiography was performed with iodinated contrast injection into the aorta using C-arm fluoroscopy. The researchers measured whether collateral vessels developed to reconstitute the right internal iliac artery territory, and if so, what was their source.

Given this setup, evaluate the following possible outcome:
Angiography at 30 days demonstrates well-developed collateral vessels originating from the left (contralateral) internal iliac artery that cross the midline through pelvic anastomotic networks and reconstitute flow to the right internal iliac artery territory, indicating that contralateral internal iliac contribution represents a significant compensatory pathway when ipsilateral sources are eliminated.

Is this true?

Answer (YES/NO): YES